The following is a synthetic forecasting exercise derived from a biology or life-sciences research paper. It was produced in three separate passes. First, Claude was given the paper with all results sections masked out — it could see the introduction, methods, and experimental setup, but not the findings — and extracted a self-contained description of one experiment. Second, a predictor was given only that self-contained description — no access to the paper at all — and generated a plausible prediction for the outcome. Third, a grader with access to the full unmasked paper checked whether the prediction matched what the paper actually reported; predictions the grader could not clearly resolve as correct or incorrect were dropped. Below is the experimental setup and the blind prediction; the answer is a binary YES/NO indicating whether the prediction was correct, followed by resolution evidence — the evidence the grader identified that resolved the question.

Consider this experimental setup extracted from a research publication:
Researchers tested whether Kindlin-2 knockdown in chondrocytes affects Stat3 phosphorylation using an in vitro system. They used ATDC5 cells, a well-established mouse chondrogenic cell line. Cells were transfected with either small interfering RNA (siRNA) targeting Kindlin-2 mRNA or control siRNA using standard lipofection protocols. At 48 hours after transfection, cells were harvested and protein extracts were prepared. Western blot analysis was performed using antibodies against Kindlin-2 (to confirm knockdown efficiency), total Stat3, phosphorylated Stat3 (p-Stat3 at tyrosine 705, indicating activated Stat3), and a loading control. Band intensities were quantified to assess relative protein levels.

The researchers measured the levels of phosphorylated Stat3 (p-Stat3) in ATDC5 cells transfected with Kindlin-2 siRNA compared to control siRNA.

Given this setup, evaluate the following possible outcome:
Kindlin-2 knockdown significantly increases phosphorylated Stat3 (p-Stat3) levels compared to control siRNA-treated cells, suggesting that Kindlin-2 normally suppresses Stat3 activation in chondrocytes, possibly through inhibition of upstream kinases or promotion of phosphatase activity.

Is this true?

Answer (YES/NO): YES